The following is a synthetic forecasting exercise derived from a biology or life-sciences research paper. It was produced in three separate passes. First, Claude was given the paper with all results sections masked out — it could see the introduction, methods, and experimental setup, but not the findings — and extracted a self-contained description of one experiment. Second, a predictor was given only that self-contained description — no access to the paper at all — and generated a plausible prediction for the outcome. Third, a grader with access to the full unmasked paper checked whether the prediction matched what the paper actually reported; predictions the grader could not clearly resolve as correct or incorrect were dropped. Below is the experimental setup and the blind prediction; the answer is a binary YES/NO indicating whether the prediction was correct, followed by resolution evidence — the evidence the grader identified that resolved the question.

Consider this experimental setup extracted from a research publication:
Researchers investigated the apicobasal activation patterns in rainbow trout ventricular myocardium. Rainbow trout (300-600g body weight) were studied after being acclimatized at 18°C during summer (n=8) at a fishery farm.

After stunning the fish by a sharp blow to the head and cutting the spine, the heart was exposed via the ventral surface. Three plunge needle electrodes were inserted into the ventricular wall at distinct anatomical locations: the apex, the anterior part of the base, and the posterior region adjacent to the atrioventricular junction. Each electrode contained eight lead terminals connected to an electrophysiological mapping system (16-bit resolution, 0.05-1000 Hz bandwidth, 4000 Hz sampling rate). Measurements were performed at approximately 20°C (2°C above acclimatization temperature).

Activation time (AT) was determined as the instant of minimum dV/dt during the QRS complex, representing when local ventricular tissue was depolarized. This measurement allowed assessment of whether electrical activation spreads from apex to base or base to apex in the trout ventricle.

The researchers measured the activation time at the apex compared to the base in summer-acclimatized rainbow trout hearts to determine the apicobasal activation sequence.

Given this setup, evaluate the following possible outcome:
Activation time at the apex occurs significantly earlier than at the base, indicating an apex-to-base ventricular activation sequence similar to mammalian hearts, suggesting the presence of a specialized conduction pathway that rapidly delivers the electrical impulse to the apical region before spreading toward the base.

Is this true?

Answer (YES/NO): NO